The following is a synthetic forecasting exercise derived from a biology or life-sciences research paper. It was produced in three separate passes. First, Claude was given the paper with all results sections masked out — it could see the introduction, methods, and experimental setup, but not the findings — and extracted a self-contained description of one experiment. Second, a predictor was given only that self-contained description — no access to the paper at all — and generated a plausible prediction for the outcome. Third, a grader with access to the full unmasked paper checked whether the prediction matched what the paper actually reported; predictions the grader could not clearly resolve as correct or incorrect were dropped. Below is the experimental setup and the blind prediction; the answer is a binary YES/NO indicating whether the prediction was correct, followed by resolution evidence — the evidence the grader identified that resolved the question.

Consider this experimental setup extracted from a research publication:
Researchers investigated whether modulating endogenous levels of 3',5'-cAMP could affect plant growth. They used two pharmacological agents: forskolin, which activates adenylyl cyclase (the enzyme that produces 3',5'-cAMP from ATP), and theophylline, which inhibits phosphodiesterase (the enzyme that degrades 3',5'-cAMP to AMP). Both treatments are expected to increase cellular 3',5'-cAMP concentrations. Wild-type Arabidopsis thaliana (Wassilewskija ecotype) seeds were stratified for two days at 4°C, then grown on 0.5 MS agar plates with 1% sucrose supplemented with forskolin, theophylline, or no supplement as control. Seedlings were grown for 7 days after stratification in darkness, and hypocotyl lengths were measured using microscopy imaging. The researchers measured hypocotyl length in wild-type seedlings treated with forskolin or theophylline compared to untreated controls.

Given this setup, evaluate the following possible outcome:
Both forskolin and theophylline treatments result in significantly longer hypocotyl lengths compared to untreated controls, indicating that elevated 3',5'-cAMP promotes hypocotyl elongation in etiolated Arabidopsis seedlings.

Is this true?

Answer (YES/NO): NO